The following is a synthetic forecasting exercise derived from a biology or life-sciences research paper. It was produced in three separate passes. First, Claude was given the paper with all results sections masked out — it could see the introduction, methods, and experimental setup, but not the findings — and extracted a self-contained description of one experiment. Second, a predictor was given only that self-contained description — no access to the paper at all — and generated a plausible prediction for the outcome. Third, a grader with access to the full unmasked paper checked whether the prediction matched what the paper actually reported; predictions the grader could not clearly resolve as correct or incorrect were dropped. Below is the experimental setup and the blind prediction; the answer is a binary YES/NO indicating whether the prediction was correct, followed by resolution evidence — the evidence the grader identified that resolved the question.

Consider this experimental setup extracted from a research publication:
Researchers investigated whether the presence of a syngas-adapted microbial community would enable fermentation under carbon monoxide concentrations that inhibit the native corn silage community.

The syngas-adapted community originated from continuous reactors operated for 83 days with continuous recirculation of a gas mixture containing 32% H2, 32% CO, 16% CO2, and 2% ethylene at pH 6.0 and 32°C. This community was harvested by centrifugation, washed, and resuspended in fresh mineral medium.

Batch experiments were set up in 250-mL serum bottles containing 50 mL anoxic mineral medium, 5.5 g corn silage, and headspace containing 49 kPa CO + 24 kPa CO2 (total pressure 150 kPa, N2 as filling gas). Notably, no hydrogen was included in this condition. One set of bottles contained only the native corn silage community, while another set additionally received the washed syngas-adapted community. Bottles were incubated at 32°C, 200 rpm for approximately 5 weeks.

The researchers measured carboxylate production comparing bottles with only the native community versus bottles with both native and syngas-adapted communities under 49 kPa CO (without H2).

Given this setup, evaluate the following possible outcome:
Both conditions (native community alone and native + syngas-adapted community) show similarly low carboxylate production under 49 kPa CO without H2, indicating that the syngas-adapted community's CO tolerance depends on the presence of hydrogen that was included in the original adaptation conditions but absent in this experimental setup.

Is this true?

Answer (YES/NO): NO